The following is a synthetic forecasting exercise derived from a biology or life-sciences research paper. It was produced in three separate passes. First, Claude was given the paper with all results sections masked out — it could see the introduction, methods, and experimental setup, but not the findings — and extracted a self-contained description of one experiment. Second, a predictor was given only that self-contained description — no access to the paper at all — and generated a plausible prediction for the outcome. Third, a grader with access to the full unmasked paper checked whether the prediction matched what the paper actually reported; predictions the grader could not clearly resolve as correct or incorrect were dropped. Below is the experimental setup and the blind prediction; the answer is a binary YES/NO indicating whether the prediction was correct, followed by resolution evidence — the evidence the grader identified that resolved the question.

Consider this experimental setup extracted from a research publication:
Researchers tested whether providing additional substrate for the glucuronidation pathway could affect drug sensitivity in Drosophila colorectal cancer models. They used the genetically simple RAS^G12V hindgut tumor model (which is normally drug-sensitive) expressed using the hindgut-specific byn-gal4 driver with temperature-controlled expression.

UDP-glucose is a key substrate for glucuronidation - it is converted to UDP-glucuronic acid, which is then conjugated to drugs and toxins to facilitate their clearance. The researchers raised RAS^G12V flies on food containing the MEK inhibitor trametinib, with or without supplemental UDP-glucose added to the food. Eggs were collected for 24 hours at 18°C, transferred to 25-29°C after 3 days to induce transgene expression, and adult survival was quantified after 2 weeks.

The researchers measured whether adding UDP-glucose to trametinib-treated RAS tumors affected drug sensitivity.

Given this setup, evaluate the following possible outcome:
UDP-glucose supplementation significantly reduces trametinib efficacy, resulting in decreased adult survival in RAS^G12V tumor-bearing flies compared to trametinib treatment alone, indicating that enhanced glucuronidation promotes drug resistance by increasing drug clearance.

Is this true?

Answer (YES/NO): YES